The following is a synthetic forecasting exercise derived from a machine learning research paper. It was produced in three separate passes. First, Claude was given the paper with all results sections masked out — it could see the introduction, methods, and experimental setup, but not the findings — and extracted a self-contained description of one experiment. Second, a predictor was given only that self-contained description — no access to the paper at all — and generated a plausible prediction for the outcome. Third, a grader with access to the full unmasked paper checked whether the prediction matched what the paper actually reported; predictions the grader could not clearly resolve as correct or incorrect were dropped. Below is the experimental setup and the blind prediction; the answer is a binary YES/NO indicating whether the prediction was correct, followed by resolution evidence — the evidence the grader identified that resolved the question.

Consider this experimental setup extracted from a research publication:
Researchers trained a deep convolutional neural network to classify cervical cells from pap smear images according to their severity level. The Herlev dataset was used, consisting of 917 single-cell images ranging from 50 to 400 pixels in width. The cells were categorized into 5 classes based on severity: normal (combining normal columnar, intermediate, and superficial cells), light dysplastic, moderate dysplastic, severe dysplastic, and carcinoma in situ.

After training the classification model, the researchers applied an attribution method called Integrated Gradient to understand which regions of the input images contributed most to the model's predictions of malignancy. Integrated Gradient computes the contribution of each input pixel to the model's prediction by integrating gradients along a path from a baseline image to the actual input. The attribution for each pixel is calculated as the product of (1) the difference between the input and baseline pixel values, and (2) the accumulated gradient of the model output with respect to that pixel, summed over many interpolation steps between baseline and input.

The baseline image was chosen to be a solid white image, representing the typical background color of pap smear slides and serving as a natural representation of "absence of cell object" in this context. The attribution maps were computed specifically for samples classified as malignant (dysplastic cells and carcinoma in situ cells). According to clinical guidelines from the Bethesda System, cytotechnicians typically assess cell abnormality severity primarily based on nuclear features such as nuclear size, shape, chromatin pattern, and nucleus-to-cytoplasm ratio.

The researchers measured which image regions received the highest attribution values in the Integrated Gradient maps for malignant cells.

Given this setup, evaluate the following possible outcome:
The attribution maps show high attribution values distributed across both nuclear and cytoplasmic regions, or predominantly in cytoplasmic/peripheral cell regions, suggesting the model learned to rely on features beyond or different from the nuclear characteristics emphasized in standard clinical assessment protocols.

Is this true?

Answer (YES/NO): NO